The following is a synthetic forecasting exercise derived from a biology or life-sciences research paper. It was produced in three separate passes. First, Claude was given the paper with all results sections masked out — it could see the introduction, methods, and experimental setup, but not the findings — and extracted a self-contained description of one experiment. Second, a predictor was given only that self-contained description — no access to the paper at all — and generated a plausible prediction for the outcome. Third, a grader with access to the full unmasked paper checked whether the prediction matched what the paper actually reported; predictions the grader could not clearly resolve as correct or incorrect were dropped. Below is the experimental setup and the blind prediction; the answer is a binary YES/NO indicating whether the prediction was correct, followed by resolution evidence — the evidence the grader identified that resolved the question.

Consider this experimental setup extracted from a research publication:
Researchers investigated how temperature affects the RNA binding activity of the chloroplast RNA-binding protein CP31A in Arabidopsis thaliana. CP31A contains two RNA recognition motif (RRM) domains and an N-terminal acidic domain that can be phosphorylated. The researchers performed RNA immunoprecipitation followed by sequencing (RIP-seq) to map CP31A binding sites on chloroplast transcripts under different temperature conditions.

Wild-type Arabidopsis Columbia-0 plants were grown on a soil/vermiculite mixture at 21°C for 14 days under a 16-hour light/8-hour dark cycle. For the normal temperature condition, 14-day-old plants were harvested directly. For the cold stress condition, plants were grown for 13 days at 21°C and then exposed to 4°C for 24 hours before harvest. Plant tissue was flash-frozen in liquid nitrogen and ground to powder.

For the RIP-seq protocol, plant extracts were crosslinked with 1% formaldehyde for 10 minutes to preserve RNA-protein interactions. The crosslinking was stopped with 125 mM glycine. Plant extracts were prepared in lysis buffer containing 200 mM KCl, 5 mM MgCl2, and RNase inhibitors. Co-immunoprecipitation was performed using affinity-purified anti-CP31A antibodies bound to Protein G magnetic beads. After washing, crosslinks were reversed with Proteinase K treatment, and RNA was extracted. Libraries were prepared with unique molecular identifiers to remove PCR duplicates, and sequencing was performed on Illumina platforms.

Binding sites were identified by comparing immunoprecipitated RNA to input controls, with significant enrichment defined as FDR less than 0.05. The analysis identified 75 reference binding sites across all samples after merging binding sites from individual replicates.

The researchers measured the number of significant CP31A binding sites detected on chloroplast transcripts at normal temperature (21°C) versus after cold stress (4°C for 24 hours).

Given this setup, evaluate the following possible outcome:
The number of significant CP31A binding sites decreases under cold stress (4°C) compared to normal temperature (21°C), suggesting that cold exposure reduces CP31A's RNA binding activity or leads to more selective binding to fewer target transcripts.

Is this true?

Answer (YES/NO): NO